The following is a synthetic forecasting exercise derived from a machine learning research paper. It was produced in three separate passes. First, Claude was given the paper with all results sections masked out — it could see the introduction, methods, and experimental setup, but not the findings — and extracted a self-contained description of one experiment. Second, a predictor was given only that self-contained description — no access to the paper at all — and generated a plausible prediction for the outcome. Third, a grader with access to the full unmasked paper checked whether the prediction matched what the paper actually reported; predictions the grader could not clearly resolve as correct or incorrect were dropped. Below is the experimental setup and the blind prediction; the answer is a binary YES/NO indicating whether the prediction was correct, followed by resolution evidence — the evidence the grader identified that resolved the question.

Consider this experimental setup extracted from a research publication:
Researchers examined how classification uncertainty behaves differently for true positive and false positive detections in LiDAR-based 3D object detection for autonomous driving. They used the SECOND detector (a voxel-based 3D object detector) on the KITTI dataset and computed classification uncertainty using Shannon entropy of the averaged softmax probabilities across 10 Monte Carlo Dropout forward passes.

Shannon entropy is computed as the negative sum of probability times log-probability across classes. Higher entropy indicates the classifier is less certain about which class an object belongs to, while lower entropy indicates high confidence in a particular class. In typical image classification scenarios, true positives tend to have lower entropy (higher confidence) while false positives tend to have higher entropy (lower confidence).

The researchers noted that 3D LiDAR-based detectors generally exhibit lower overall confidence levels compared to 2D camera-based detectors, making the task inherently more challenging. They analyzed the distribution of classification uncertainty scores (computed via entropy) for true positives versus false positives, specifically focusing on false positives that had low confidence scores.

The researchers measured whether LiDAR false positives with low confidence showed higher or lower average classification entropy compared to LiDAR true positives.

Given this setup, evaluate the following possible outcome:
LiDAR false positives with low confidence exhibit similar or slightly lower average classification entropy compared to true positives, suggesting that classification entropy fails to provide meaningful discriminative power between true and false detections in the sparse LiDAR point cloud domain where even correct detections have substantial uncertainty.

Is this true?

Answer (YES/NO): YES